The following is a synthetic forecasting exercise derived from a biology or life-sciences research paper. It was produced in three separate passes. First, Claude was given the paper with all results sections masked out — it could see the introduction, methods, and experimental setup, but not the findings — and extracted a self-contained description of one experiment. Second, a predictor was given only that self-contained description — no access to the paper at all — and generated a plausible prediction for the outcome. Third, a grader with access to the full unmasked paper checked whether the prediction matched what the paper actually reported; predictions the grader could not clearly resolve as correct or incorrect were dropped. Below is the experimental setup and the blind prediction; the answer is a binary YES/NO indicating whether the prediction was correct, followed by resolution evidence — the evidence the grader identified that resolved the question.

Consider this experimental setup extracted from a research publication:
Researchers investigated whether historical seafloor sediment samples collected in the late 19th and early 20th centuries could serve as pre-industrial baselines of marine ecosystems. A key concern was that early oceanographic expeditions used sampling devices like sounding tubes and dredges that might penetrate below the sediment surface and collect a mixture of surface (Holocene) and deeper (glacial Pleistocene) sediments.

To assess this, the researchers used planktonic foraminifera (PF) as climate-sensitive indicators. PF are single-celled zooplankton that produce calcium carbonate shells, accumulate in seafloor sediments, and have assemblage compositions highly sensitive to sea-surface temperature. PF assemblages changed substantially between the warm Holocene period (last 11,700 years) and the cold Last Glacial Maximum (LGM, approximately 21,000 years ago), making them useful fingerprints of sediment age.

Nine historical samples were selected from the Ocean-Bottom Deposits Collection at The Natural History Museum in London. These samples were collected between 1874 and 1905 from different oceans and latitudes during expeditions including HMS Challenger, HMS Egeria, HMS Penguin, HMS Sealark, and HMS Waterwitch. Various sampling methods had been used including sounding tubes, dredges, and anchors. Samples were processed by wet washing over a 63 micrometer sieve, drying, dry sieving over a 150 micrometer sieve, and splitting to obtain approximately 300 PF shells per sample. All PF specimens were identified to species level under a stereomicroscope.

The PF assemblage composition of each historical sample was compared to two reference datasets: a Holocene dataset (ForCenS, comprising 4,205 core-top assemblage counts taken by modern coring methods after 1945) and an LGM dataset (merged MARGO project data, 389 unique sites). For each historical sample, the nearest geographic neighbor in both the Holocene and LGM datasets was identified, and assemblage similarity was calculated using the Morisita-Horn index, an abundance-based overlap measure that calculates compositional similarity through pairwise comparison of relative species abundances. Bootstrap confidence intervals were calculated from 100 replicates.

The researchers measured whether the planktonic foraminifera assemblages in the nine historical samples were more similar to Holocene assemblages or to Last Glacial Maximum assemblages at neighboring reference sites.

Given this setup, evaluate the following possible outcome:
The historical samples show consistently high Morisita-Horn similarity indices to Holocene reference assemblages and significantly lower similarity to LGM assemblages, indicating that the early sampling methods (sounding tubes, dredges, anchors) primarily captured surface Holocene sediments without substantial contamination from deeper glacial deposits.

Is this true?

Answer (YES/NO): NO